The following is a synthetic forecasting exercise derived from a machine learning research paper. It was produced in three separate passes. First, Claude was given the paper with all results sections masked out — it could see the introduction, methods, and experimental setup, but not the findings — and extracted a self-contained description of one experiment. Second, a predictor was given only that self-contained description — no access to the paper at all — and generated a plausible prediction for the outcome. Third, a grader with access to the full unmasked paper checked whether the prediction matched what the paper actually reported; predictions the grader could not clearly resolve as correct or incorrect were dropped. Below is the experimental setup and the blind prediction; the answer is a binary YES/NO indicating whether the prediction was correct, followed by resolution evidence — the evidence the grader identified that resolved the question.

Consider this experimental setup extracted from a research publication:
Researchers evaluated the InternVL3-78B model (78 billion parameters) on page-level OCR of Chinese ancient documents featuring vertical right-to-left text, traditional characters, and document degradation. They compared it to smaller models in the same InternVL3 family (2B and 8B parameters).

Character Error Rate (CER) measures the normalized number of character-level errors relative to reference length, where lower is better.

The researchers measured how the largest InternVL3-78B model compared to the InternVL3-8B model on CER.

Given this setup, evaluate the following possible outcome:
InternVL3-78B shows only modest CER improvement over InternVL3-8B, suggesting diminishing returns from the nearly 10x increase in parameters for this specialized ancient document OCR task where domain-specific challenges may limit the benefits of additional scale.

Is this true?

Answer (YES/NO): NO